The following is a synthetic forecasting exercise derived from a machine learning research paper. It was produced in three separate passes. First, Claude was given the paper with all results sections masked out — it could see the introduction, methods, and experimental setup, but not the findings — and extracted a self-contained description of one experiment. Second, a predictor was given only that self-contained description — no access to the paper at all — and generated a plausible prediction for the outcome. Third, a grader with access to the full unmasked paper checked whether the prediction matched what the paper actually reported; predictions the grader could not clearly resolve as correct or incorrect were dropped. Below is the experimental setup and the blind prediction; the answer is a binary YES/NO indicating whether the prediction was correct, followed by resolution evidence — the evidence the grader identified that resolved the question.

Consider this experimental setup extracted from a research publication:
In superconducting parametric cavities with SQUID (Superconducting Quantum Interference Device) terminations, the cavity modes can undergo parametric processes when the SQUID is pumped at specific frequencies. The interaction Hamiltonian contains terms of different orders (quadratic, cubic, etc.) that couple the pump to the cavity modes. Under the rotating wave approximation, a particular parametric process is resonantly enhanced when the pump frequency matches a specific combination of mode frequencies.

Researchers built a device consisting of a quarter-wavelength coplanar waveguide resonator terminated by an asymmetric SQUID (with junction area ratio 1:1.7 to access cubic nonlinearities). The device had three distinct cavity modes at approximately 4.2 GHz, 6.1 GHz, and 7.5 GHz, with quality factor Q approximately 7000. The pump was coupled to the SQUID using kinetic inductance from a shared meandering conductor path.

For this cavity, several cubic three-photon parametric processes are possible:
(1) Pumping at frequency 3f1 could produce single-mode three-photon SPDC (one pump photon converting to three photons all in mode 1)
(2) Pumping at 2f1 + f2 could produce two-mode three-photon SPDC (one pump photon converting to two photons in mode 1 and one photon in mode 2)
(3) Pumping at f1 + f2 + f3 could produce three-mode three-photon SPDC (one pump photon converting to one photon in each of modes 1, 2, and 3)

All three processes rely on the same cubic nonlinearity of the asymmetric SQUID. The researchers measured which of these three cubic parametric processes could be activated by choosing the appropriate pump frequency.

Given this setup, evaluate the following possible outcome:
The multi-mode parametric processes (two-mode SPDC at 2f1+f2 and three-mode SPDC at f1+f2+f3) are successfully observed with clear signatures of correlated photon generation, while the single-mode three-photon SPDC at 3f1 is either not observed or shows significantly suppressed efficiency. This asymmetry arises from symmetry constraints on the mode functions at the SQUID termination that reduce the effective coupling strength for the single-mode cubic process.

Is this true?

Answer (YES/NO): NO